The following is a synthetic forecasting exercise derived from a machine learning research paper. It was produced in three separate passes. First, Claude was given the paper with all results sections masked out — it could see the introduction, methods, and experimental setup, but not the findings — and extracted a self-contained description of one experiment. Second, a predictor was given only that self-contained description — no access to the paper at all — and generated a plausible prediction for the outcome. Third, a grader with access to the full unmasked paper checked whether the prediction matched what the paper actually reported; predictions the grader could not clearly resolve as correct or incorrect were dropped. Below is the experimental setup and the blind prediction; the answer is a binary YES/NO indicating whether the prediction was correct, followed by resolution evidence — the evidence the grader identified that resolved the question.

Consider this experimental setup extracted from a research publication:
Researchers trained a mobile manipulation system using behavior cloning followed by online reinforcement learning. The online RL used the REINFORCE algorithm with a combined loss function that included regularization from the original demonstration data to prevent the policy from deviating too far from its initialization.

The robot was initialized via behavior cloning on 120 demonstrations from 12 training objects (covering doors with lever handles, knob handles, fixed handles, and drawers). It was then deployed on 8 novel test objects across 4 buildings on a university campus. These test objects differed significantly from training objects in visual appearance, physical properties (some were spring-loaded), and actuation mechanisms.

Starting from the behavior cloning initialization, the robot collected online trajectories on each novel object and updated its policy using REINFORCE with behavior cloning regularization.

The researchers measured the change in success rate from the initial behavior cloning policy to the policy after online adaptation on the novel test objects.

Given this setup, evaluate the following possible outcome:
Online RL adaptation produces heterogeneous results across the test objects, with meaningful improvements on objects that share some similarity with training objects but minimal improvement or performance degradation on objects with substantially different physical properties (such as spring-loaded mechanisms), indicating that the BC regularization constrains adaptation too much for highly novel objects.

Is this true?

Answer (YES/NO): NO